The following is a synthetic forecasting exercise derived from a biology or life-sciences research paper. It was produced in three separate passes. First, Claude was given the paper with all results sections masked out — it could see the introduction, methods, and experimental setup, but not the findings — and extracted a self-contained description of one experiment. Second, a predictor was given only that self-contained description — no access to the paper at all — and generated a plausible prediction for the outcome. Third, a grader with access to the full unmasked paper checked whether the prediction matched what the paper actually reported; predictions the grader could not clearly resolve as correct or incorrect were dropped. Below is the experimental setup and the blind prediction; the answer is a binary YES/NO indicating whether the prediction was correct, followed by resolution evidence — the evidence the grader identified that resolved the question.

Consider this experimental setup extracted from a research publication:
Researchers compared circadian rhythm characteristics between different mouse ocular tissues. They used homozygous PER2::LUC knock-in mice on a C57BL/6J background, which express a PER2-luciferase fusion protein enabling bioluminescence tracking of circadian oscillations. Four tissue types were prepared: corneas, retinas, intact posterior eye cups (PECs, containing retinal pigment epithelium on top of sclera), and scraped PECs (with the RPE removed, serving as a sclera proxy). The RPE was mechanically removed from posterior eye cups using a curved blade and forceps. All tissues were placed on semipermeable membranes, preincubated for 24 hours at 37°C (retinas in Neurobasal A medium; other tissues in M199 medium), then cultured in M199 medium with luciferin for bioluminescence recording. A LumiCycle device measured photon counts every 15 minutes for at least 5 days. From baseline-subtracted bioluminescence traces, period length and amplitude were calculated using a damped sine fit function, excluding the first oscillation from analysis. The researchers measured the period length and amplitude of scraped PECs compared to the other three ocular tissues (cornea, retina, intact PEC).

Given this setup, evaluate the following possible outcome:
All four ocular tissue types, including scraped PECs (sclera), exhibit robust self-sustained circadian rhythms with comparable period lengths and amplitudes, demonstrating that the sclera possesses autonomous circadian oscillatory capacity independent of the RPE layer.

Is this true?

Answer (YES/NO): NO